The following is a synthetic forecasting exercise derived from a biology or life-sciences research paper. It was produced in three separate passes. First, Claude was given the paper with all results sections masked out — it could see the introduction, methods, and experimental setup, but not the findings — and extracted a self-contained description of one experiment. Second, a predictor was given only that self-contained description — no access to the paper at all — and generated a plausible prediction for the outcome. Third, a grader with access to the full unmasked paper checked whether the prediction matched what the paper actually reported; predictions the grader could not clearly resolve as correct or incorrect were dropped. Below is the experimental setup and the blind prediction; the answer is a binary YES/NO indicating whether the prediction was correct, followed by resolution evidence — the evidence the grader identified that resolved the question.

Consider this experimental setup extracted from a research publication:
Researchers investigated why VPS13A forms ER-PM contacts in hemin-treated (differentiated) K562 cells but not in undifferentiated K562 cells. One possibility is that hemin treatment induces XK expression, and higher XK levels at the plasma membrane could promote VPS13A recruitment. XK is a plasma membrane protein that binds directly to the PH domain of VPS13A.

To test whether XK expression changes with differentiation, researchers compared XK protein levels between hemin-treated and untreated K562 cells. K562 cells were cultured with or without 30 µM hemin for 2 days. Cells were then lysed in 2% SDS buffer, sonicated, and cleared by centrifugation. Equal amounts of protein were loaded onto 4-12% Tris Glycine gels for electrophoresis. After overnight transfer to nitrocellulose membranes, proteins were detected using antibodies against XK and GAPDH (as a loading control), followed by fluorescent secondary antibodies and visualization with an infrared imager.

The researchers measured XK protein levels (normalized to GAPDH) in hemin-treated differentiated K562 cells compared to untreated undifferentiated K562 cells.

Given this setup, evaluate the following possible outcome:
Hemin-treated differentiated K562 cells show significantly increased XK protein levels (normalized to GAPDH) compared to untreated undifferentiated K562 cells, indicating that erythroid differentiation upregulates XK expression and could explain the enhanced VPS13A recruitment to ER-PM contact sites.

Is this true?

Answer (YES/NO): NO